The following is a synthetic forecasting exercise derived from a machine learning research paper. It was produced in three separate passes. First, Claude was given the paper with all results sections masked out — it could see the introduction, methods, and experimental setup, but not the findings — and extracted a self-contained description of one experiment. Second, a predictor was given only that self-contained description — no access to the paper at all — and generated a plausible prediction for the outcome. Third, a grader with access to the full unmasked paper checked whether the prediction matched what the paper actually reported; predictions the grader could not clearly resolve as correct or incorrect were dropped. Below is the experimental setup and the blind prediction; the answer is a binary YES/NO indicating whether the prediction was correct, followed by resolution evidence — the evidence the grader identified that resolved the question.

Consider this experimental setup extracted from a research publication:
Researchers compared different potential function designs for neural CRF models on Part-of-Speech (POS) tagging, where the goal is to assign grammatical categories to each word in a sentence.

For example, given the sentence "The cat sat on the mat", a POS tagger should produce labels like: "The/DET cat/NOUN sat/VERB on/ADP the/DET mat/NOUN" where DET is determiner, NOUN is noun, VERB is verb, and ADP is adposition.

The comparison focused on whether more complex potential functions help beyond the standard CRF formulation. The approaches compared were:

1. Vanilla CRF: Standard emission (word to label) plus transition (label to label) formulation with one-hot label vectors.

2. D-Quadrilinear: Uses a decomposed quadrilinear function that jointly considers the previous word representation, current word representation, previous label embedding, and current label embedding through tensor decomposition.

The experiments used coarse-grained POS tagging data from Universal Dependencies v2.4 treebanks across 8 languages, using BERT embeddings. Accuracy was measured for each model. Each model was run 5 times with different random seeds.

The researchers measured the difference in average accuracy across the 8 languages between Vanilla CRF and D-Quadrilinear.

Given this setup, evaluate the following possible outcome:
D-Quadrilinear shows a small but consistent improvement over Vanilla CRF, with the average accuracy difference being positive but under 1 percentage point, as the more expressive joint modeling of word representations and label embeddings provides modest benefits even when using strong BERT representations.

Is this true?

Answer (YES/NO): YES